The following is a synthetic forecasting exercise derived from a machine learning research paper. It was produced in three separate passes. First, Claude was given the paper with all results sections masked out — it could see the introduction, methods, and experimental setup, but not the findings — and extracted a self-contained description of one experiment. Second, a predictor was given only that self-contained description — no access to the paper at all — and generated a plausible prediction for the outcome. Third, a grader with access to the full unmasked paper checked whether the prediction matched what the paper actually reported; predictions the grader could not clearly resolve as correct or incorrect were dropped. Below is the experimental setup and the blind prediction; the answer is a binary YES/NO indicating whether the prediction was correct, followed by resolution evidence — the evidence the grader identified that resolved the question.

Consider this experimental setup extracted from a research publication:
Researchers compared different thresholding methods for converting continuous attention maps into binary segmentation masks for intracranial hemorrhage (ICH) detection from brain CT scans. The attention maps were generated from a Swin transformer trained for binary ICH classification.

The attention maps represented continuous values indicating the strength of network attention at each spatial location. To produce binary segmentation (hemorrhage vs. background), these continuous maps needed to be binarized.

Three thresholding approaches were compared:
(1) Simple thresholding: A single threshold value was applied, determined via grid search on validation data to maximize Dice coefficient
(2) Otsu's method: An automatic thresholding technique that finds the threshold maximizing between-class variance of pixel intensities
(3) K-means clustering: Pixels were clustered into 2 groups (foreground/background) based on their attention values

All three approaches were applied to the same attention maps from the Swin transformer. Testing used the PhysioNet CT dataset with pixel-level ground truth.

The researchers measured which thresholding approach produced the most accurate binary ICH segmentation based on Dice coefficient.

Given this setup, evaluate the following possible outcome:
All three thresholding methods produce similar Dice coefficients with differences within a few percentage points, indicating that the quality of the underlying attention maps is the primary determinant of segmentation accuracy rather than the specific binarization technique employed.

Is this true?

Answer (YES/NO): NO